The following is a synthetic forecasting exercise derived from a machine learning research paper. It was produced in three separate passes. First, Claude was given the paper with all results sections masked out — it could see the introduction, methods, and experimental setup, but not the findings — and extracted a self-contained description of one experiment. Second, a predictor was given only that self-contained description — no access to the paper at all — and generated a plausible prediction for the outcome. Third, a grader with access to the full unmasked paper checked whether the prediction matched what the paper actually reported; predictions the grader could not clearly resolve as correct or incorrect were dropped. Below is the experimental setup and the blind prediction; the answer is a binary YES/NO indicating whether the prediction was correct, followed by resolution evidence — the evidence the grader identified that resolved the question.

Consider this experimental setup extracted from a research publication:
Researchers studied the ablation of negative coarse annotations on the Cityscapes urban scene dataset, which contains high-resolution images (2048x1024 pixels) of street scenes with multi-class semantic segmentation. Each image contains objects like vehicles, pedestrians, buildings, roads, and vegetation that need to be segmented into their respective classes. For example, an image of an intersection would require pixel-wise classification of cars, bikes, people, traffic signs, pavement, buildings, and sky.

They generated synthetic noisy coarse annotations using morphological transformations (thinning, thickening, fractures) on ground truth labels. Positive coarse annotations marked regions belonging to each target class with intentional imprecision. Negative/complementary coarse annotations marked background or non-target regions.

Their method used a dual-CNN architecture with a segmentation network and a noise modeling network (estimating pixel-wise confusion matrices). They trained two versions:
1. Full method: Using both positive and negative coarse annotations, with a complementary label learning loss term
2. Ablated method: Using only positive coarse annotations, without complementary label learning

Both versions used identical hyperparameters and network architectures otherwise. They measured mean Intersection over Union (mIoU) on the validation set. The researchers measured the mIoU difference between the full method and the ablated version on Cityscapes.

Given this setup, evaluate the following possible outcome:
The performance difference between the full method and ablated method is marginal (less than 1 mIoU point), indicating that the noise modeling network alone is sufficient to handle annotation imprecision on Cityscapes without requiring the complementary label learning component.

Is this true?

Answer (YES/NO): NO